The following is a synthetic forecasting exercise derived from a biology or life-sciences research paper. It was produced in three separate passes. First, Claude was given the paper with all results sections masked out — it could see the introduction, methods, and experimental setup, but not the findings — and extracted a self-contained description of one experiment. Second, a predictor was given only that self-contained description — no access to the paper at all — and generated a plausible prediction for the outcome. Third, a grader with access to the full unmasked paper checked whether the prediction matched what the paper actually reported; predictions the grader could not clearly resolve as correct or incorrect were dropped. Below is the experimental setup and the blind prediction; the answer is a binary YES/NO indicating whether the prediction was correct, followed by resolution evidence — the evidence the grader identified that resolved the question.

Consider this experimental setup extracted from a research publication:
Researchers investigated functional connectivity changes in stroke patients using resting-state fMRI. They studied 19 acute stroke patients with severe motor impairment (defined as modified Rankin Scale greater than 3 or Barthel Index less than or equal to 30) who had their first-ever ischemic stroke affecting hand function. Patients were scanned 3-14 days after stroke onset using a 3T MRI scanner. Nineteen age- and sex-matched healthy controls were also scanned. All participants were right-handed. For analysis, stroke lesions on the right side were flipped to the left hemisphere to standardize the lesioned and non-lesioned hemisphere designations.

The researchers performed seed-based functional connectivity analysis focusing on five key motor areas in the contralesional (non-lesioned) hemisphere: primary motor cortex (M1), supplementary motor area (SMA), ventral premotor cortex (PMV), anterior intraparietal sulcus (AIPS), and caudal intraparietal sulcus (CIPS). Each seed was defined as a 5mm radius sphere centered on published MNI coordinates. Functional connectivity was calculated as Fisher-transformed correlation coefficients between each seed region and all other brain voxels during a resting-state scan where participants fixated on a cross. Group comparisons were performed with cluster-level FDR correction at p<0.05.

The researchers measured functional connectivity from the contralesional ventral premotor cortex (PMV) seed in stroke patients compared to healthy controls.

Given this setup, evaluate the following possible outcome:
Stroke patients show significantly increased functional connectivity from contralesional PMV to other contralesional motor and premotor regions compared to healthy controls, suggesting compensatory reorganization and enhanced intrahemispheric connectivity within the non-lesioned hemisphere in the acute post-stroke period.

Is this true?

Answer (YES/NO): NO